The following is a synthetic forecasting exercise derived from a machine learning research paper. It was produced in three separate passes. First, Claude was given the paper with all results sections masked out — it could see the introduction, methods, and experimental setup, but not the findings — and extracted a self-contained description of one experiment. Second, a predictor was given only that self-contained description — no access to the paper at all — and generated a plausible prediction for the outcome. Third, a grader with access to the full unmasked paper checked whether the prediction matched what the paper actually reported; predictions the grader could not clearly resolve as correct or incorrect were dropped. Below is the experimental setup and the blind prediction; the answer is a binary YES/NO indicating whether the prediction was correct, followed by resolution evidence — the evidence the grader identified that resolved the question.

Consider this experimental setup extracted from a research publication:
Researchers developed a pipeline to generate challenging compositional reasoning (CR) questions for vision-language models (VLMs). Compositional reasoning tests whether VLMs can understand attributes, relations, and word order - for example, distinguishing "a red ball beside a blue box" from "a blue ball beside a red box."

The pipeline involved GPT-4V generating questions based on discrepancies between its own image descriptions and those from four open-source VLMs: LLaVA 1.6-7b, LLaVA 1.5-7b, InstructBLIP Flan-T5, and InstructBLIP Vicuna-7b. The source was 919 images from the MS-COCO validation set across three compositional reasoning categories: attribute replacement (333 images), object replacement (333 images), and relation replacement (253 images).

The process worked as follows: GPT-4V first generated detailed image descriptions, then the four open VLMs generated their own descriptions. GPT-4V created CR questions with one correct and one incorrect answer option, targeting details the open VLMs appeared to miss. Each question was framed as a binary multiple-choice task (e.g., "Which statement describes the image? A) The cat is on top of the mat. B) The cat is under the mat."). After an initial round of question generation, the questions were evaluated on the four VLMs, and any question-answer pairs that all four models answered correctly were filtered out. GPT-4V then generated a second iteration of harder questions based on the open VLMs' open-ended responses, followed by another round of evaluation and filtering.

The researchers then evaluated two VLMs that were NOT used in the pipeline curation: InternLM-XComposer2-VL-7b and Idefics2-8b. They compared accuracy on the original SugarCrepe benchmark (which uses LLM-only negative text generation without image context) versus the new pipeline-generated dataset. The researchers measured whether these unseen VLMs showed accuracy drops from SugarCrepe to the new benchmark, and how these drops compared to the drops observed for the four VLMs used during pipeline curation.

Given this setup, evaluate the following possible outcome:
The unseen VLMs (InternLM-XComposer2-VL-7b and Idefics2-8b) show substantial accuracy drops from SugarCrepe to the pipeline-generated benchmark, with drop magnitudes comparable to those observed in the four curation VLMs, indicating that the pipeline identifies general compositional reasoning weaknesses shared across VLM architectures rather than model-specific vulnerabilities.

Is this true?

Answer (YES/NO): NO